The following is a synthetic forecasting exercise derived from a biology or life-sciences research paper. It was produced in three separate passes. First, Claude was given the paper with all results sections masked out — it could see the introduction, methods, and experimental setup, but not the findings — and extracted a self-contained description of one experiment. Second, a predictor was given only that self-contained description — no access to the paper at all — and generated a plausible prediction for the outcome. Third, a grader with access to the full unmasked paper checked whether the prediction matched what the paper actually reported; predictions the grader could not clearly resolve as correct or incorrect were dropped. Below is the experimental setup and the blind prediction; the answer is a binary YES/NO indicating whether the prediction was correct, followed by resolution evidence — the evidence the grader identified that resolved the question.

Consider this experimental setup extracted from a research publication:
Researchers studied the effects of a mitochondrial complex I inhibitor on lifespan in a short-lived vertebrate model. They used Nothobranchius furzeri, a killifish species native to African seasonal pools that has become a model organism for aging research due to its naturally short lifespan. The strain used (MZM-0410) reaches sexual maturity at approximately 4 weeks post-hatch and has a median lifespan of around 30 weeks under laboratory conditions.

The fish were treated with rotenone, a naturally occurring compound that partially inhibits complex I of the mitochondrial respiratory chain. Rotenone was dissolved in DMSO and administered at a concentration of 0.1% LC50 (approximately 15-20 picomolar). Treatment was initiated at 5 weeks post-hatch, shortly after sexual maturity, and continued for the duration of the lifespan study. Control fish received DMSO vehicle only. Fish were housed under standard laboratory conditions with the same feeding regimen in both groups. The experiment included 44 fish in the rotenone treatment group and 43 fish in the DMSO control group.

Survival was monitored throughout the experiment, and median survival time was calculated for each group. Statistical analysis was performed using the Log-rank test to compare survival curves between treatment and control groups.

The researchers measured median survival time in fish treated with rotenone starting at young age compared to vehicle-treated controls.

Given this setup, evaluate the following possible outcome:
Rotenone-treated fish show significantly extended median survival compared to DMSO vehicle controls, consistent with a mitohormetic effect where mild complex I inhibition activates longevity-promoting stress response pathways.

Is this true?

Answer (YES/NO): NO